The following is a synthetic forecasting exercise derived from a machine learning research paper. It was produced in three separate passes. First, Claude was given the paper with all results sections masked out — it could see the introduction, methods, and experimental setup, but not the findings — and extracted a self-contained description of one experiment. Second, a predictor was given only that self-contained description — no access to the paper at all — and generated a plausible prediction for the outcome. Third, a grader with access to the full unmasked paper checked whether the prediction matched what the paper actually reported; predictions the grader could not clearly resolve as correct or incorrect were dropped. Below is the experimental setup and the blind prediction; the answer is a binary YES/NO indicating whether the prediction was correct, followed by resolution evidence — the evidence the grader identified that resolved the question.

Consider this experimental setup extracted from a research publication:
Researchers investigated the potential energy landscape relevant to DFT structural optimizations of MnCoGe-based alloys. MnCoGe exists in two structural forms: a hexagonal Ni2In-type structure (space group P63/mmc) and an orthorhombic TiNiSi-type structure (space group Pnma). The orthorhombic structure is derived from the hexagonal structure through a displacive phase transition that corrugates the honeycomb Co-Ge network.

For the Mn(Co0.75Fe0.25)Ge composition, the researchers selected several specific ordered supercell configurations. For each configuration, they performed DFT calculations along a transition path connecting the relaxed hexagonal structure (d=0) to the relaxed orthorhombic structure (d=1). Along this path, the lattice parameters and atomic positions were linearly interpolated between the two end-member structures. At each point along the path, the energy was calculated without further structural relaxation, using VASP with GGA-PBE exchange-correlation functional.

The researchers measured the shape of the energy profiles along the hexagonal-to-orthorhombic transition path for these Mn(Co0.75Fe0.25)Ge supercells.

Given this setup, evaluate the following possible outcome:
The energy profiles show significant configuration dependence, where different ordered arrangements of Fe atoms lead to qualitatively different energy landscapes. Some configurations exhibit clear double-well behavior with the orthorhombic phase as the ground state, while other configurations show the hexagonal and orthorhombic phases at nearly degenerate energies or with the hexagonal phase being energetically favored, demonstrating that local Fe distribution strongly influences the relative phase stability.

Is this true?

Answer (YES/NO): NO